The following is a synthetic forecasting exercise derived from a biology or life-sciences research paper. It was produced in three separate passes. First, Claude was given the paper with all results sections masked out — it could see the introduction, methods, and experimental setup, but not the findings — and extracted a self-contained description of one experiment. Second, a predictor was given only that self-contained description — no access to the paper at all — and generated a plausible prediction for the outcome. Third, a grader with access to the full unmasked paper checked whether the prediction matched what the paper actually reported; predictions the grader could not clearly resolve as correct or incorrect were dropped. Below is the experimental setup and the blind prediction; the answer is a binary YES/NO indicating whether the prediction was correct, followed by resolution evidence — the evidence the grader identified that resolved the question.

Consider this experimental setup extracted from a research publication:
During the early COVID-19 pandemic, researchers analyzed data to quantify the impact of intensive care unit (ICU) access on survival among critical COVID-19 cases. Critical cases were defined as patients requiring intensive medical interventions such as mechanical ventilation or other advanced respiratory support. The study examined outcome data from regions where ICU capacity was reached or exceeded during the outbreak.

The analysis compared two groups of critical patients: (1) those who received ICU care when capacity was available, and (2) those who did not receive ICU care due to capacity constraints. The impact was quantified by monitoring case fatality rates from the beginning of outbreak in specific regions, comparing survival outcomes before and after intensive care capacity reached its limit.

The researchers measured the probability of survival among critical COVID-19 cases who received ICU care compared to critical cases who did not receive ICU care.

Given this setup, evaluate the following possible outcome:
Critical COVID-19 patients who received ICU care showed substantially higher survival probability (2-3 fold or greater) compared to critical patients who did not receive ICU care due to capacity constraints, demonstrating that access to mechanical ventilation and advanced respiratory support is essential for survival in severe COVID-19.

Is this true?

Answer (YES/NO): YES